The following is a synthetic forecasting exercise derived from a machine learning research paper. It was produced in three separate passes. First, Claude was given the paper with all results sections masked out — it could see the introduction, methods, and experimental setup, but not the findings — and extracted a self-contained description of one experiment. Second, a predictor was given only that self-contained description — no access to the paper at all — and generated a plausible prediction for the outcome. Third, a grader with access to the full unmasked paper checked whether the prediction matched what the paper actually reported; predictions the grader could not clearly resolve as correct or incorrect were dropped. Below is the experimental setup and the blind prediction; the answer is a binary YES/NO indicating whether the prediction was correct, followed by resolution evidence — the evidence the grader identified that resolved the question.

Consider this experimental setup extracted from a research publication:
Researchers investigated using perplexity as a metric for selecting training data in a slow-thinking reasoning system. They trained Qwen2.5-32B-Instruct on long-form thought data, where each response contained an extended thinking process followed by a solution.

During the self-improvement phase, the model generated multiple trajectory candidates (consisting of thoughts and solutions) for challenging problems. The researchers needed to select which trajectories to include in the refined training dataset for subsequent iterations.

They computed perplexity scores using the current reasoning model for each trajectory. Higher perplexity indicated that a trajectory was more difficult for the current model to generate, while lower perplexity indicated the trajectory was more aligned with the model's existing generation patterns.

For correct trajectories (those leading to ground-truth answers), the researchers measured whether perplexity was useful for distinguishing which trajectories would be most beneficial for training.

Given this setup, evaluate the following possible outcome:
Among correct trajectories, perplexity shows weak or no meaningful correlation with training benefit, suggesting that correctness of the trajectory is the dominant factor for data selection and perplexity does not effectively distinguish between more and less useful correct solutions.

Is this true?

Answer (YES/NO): NO